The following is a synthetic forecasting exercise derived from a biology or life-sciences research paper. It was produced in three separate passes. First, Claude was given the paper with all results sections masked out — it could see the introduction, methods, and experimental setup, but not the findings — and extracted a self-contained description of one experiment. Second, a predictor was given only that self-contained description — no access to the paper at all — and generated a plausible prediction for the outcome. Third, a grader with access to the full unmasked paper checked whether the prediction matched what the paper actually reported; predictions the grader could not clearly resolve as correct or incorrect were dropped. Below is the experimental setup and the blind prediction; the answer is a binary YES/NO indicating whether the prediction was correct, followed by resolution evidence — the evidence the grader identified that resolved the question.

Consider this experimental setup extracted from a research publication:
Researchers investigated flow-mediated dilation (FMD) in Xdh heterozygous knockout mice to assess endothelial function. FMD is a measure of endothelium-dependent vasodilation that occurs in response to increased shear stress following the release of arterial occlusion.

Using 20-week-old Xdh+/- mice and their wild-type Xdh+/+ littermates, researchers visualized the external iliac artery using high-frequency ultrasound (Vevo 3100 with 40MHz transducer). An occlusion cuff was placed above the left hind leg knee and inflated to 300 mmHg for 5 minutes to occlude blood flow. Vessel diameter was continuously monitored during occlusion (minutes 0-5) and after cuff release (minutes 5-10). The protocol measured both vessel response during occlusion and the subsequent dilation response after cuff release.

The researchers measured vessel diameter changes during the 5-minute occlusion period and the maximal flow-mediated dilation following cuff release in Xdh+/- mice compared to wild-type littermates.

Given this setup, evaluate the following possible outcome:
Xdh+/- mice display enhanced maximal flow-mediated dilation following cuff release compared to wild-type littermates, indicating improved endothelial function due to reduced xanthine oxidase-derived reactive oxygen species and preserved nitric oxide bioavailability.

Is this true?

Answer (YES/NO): NO